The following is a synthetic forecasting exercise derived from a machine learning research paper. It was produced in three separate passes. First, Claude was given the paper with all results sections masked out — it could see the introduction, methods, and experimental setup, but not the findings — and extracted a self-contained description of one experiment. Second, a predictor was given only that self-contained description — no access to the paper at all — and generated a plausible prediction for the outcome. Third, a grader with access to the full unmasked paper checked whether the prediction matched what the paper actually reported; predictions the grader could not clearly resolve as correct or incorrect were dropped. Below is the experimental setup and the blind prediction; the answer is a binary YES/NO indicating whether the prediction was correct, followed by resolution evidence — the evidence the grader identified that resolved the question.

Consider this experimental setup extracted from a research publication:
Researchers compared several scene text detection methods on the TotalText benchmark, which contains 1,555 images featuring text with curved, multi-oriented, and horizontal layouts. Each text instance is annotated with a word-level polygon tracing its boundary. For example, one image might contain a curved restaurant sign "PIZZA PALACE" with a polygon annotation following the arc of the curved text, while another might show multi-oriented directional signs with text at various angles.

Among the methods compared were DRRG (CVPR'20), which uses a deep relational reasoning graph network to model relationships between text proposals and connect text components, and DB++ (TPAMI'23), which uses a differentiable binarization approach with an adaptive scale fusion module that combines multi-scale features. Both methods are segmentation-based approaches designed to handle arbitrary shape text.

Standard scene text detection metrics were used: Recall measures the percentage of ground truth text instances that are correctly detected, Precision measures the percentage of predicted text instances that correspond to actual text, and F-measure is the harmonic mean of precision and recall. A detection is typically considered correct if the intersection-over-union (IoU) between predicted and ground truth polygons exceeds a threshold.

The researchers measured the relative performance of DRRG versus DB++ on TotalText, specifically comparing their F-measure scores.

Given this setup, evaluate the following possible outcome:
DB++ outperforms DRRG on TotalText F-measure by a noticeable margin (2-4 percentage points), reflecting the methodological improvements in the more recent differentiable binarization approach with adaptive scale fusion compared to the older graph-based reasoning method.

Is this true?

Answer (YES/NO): NO